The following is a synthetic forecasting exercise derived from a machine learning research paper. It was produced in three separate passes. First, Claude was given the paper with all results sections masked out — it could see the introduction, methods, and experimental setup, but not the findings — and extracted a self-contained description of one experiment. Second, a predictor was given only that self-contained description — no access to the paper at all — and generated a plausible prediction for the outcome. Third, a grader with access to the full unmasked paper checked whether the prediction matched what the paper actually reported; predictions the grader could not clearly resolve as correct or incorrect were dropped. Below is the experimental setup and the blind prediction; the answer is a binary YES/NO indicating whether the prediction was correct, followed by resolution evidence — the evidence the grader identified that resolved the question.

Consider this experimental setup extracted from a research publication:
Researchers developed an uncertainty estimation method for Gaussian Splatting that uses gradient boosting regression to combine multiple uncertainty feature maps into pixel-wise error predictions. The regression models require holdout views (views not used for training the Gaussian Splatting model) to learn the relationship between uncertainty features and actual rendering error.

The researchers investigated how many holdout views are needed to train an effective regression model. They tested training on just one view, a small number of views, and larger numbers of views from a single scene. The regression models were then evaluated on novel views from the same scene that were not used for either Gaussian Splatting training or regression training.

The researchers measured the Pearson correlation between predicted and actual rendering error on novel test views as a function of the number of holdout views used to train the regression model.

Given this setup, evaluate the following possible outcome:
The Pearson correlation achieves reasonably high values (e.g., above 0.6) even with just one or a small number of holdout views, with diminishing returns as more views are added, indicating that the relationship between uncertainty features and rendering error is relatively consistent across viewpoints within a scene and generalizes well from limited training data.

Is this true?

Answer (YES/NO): NO